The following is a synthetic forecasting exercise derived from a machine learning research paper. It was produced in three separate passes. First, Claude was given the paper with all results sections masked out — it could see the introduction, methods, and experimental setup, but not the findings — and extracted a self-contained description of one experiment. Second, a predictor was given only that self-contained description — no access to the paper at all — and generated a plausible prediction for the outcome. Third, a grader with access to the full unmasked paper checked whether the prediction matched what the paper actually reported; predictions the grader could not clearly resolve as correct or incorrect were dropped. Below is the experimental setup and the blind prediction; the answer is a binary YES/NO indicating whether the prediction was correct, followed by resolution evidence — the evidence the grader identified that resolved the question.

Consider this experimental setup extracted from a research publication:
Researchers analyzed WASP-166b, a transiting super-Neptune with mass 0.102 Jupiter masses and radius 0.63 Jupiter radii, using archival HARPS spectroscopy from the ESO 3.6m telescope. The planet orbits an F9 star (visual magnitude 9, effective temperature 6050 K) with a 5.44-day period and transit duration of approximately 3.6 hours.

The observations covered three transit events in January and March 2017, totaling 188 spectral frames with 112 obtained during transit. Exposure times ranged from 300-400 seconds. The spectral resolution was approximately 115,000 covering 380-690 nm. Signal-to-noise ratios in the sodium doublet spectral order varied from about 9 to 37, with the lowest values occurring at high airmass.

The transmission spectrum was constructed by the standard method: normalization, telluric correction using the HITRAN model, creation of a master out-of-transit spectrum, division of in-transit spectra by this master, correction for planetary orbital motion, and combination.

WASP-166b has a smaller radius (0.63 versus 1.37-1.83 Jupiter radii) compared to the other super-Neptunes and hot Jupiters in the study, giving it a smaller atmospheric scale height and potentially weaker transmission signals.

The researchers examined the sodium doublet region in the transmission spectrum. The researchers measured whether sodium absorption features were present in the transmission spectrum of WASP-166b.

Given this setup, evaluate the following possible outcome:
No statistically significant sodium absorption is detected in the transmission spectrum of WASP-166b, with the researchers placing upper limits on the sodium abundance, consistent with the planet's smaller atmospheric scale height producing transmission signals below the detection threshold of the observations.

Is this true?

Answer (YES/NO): NO